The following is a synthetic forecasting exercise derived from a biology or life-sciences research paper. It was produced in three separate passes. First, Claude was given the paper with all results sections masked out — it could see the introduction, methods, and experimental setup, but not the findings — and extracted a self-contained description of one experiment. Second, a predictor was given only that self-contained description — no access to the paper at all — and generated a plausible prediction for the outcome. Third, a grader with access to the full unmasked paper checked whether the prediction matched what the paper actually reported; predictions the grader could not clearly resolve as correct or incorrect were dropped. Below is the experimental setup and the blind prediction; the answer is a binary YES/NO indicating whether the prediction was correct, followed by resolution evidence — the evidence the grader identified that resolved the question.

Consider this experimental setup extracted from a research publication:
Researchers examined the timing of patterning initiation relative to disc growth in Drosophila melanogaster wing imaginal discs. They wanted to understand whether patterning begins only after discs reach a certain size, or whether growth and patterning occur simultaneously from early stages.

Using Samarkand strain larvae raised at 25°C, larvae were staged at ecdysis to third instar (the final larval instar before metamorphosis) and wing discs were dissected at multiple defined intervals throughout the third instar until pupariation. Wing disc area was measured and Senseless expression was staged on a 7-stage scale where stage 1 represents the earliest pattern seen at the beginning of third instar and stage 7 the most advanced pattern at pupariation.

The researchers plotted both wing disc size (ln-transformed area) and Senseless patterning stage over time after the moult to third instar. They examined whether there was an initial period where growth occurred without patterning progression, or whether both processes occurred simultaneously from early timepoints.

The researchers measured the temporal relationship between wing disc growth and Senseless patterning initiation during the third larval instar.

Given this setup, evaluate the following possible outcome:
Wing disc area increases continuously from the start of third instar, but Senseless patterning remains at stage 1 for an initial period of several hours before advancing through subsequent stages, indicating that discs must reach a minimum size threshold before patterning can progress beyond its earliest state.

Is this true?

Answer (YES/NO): NO